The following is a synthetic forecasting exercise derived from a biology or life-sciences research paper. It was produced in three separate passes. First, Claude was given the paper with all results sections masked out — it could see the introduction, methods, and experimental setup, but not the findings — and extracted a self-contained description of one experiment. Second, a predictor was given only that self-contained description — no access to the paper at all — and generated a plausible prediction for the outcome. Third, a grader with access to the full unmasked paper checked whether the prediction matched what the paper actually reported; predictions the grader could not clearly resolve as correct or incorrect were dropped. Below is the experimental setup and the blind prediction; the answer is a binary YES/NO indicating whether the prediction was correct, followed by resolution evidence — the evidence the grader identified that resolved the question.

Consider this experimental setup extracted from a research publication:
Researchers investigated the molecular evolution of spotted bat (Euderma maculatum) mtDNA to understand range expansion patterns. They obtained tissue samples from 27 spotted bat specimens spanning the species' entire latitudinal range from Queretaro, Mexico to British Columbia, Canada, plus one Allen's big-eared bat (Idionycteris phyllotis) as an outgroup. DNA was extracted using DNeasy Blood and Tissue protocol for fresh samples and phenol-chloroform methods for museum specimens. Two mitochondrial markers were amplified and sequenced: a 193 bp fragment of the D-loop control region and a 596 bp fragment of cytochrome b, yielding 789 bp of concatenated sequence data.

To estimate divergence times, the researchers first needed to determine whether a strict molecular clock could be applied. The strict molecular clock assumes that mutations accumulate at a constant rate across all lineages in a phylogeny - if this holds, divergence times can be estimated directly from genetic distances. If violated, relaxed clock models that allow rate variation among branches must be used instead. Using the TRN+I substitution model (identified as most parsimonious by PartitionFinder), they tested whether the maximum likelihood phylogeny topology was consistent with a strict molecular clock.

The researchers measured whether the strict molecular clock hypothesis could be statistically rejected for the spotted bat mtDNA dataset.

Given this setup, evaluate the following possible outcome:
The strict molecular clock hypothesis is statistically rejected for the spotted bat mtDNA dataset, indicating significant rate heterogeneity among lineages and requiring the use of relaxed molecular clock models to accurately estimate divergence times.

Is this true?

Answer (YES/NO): YES